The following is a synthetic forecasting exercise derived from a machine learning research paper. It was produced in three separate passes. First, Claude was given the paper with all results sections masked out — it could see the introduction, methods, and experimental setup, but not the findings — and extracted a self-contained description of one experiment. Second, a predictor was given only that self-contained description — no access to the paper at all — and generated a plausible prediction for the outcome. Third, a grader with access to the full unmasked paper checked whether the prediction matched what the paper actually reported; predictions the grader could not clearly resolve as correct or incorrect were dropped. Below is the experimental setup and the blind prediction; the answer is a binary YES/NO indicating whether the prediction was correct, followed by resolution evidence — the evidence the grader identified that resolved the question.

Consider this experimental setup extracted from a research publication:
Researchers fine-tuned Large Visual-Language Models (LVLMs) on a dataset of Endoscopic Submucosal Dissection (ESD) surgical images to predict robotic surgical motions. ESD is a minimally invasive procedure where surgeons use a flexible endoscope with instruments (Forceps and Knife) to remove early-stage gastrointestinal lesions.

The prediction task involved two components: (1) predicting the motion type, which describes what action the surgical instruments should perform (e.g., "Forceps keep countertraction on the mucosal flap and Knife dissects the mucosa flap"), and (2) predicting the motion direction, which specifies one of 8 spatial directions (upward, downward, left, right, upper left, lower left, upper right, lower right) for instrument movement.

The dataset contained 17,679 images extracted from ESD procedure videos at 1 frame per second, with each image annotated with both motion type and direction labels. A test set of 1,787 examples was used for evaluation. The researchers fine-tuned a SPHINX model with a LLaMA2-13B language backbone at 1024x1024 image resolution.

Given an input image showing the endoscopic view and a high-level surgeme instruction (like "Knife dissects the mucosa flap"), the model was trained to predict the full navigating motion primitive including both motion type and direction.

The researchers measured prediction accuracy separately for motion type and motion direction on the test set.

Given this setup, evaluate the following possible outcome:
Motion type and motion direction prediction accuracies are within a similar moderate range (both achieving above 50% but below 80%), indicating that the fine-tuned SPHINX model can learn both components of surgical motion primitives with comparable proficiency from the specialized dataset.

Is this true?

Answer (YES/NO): NO